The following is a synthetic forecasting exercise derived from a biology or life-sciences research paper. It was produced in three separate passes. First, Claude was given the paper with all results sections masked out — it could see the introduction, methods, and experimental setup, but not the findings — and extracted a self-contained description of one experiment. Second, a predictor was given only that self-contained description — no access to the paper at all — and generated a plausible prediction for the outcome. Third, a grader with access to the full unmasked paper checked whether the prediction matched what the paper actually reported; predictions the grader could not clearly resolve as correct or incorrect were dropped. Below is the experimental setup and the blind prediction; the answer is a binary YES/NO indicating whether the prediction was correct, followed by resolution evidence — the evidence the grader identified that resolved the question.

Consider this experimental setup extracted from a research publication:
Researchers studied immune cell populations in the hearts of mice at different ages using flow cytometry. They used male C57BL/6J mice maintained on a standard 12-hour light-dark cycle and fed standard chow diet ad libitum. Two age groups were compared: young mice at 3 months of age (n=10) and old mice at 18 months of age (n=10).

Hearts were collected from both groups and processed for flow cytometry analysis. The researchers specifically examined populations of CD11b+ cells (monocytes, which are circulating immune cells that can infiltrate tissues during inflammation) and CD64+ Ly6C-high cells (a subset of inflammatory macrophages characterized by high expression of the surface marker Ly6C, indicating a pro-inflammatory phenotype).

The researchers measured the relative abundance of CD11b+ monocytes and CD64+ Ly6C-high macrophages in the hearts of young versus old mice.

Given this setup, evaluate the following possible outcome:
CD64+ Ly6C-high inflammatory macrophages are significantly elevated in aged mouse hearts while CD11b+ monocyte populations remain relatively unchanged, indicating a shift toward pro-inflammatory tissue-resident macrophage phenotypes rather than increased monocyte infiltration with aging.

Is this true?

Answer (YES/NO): NO